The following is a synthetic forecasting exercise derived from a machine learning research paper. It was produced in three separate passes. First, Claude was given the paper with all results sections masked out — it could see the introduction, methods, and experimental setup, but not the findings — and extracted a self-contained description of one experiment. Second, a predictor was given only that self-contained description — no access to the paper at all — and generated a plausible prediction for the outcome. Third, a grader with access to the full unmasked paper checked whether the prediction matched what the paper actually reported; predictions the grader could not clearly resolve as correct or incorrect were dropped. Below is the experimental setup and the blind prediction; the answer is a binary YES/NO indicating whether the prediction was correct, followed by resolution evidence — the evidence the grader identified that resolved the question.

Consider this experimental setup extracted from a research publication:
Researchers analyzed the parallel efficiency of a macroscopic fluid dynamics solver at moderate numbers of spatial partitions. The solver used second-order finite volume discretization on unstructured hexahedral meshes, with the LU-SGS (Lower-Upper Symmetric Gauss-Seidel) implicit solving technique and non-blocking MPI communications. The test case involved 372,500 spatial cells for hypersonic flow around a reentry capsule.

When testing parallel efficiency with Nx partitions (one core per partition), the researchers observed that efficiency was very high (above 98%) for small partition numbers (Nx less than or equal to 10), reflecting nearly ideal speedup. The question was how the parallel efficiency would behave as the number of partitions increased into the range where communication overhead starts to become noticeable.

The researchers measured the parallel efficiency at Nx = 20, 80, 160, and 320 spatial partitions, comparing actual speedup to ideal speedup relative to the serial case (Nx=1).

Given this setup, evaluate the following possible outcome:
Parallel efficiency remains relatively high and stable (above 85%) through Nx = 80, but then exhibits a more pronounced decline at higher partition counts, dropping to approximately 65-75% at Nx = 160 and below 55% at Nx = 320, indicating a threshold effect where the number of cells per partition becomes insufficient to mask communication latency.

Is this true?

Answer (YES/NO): NO